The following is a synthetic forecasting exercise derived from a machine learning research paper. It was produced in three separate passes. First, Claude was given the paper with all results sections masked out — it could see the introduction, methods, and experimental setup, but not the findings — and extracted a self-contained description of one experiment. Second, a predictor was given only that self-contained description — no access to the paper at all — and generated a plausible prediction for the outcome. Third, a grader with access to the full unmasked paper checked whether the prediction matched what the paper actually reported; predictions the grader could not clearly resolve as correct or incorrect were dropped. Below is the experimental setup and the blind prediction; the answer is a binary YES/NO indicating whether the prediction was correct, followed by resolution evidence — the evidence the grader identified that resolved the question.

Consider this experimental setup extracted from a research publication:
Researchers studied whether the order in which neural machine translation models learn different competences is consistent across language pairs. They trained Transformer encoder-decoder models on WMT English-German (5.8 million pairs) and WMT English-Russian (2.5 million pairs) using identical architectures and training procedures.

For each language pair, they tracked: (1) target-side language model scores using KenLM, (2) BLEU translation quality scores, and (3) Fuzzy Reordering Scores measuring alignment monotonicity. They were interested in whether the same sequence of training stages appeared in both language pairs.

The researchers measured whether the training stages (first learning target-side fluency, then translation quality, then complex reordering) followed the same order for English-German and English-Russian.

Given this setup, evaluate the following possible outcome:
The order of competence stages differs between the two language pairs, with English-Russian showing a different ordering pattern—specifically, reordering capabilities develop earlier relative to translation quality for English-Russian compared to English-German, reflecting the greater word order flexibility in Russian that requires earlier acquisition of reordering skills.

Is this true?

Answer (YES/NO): NO